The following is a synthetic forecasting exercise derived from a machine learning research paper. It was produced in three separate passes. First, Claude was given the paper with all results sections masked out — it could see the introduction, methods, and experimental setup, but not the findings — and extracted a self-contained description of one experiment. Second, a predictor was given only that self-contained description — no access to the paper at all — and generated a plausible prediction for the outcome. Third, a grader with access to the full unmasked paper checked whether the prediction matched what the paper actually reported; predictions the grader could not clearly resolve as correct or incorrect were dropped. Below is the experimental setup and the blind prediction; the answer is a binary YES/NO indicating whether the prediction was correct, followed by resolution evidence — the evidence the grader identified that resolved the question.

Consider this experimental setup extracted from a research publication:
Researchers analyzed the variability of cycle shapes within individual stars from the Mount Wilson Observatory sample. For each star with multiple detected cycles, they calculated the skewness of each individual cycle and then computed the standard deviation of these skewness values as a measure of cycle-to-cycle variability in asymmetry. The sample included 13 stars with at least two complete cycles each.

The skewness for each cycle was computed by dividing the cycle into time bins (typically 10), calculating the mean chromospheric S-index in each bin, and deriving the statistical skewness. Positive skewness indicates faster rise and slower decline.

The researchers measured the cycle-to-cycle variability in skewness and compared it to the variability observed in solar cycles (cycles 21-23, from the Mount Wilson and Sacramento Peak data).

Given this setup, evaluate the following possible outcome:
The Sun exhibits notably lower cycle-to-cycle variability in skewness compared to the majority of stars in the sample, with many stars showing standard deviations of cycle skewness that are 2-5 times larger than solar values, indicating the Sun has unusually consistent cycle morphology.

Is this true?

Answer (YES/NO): NO